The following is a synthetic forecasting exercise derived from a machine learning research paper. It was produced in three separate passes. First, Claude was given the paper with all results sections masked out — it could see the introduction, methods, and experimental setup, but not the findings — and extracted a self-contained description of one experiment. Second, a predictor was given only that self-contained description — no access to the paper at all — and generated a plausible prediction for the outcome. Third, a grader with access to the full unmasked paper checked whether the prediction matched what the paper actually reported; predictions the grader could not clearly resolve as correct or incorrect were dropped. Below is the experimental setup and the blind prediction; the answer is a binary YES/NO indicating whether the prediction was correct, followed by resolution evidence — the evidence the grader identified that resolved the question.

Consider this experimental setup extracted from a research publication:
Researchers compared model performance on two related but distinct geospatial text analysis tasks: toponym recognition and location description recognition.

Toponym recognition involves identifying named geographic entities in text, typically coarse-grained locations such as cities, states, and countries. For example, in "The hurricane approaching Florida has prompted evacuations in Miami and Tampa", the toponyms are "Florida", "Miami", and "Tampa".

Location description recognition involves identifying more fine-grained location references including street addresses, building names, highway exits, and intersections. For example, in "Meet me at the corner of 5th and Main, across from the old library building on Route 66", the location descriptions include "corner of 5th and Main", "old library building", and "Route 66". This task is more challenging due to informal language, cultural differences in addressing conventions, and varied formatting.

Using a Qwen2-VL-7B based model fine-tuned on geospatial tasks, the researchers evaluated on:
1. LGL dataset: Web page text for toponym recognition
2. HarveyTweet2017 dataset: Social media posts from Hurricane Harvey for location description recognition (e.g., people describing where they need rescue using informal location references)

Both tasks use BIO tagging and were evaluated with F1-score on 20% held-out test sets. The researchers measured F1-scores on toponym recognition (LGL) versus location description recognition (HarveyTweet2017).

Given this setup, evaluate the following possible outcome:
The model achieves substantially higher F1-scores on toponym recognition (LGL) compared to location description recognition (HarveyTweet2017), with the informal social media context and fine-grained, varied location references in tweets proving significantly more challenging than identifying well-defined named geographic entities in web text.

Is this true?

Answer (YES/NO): NO